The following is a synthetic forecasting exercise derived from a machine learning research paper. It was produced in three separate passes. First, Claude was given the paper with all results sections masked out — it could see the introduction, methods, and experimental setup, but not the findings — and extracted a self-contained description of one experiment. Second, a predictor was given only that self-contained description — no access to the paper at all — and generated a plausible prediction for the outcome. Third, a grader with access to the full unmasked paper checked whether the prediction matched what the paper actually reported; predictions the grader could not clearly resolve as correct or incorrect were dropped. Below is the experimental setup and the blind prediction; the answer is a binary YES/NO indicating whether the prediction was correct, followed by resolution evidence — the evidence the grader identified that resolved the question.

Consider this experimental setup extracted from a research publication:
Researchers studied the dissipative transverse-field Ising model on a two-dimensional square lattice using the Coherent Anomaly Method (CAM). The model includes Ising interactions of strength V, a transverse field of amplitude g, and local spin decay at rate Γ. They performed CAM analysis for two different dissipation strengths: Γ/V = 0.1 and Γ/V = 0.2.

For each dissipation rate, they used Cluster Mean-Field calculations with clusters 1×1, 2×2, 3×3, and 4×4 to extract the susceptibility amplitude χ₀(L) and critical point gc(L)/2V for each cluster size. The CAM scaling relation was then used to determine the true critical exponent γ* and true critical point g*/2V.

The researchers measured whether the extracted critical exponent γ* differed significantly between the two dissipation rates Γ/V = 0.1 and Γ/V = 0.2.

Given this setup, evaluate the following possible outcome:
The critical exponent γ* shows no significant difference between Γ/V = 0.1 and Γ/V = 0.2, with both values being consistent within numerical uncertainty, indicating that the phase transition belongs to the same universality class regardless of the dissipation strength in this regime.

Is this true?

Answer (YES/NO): YES